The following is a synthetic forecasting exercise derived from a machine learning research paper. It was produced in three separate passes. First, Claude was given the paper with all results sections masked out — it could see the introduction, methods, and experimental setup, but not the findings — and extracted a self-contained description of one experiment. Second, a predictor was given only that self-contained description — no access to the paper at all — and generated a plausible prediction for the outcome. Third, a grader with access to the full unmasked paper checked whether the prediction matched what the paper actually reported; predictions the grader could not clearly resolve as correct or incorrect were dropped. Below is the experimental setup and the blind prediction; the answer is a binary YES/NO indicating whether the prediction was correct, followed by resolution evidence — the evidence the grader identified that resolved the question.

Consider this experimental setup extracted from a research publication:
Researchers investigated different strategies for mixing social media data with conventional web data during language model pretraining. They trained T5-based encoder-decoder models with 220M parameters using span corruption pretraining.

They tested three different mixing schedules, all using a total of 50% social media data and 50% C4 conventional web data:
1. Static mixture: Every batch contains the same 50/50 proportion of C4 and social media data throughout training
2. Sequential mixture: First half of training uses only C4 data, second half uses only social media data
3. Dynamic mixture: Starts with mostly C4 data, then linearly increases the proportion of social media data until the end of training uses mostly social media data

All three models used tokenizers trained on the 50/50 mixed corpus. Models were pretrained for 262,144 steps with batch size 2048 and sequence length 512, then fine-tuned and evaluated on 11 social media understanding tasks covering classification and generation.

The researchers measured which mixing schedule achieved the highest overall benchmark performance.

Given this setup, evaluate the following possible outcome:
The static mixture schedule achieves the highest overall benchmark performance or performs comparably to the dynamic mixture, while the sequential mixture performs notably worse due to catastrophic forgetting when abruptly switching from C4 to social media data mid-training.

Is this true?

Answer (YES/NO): NO